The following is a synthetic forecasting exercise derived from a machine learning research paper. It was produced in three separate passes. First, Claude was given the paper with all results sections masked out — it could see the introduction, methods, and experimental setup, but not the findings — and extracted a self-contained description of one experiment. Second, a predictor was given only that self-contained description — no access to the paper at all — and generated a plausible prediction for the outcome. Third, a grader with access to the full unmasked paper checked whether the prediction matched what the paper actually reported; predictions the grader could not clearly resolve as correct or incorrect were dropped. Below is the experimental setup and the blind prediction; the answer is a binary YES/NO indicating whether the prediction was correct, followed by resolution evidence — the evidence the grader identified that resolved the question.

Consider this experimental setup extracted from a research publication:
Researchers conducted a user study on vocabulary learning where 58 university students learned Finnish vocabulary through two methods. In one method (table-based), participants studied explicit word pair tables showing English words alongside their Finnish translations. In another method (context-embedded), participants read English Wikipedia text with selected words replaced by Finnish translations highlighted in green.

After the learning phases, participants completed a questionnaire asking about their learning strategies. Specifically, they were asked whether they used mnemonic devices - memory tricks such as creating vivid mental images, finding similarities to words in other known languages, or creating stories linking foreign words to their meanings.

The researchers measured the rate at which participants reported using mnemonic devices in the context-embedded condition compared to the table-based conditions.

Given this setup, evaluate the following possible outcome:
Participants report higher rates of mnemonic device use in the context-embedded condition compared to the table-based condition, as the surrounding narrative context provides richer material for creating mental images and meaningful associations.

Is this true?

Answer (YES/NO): NO